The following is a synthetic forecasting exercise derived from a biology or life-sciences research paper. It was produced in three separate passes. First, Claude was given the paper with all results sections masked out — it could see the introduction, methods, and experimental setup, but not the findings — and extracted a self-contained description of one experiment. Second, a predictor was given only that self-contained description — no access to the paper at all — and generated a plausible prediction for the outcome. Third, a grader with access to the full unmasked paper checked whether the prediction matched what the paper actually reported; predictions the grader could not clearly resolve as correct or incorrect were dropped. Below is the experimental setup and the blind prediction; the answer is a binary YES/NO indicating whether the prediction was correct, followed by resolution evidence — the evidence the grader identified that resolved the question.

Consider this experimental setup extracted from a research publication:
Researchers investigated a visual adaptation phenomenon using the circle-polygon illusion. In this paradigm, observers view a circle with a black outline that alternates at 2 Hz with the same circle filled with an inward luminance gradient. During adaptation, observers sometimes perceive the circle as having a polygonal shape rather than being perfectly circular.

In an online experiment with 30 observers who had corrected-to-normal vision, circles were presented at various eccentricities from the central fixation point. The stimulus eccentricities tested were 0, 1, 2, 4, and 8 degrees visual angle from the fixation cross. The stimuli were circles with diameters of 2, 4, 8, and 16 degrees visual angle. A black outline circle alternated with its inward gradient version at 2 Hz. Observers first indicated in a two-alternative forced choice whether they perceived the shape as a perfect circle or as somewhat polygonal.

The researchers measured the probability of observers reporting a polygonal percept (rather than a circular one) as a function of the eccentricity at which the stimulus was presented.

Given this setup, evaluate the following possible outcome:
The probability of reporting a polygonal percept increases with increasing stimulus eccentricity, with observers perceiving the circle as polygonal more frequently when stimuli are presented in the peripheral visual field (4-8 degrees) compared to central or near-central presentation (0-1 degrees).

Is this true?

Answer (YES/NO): YES